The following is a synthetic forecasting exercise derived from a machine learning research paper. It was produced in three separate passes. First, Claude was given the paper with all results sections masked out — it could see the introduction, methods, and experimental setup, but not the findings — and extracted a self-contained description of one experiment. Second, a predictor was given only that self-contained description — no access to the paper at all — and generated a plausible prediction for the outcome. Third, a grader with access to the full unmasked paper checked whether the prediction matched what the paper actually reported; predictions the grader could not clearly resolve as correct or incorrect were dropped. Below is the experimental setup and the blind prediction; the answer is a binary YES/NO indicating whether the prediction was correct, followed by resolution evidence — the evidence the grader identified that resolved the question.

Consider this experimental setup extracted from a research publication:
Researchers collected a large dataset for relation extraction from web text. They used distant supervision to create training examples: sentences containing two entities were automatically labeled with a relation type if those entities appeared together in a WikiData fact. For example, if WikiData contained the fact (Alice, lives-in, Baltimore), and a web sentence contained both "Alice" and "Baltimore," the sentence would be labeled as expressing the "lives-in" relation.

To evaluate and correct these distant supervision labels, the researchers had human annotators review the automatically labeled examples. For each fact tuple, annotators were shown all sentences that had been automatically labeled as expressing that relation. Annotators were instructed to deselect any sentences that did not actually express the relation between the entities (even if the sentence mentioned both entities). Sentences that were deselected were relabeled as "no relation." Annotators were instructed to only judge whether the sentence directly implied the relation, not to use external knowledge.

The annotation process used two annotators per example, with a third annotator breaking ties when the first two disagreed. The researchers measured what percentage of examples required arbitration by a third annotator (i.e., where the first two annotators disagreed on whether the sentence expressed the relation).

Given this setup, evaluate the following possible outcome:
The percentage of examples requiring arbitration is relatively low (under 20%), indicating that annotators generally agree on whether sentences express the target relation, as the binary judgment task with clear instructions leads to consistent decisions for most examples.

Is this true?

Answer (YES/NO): NO